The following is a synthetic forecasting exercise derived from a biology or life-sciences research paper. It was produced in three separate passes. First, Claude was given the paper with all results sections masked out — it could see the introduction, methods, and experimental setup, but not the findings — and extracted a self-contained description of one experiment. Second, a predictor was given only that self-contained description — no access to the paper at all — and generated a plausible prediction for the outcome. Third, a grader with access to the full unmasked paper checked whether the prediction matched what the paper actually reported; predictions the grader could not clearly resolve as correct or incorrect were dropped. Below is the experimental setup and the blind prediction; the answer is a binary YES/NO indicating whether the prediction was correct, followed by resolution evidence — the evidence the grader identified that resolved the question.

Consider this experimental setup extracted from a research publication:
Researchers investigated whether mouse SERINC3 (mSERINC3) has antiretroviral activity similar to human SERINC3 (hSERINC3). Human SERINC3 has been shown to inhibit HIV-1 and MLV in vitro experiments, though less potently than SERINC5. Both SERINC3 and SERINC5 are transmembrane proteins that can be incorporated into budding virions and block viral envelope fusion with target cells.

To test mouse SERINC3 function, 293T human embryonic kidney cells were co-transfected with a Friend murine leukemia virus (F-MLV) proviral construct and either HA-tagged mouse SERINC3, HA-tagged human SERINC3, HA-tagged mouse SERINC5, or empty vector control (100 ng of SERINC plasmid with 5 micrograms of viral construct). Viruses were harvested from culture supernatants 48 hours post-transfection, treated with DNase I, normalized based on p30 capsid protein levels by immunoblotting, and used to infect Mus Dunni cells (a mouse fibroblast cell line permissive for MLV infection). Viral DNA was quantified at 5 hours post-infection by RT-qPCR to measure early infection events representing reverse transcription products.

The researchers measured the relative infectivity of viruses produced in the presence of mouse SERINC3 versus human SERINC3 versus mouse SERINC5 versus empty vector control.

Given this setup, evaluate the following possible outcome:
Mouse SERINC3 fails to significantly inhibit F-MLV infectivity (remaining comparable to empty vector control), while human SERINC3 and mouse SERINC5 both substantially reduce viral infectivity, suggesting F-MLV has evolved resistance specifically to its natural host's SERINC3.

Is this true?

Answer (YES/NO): NO